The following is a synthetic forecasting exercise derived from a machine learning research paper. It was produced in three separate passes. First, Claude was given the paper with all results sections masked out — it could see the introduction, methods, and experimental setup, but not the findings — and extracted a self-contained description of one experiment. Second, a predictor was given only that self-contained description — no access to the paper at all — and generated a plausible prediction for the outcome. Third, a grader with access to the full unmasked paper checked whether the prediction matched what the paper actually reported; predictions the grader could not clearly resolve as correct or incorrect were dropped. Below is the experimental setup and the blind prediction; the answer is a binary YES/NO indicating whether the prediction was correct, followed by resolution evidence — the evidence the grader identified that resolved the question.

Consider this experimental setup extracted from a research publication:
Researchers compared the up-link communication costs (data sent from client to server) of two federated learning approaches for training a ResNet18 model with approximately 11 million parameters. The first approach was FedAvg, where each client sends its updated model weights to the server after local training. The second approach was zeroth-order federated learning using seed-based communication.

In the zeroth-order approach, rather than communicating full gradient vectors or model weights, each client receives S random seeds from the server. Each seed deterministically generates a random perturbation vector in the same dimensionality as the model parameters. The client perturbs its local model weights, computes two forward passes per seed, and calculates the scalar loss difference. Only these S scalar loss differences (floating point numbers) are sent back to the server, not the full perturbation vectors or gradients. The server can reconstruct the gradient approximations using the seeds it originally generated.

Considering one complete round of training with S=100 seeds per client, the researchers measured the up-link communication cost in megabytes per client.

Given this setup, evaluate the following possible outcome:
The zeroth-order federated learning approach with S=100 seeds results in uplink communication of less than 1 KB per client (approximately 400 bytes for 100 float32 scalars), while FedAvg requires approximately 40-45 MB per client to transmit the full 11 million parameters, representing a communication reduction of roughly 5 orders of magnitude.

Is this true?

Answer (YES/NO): YES